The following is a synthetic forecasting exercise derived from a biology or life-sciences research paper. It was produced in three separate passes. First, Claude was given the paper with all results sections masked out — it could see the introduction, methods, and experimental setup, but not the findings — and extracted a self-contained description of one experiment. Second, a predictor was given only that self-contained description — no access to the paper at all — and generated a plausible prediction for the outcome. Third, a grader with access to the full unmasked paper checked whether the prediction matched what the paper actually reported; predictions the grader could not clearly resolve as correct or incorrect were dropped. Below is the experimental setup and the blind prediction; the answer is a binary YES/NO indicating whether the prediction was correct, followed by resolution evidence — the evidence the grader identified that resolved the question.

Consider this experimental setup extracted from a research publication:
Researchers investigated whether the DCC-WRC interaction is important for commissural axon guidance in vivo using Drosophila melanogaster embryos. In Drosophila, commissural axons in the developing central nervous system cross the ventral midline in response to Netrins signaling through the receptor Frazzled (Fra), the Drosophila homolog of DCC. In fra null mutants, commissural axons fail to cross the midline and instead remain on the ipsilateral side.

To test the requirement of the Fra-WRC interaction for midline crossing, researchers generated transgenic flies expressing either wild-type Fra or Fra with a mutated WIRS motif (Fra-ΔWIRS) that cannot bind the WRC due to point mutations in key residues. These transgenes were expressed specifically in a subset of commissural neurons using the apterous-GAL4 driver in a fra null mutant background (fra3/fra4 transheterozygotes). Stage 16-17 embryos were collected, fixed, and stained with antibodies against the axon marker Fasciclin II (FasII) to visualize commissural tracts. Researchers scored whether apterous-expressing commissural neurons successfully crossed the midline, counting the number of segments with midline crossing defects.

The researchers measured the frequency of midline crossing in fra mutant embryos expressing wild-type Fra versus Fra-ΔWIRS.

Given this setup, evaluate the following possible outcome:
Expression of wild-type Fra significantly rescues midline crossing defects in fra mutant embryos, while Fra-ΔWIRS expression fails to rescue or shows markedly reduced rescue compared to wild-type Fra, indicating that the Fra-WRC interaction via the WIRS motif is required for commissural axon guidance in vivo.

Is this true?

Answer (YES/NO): YES